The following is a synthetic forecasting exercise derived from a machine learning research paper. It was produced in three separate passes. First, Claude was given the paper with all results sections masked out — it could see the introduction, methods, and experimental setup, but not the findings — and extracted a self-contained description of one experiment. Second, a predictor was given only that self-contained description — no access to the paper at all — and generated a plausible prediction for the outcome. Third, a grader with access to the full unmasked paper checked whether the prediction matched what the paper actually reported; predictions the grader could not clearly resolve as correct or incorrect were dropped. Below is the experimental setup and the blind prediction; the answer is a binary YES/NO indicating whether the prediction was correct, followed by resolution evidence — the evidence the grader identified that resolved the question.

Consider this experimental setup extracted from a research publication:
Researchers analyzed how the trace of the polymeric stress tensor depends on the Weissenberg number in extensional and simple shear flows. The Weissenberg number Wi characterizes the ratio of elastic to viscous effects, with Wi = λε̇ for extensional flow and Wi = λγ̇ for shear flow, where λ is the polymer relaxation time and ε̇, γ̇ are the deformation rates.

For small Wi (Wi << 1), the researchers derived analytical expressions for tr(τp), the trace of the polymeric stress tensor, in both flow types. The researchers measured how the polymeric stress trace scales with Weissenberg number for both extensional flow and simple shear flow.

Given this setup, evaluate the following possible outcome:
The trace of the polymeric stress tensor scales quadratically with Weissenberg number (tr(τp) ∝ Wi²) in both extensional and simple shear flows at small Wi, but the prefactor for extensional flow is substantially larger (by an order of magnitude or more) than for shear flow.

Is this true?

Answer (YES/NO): NO